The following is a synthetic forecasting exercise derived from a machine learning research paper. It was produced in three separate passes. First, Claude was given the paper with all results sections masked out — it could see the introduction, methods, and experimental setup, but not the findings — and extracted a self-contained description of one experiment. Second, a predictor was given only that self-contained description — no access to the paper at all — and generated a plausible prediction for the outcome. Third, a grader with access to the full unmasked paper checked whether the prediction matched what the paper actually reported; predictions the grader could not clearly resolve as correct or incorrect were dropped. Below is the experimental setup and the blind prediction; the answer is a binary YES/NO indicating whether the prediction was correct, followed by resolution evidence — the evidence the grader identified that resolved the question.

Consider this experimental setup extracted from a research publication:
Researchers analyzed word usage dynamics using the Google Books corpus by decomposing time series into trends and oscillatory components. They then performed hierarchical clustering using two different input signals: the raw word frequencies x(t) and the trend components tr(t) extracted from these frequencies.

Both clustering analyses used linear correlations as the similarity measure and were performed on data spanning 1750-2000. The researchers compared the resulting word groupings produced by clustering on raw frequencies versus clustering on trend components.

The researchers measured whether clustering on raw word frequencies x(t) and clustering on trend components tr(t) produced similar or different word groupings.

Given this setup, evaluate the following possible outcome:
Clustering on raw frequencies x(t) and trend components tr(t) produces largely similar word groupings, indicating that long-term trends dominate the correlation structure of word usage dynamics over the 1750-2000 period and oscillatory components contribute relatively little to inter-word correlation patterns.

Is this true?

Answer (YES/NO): YES